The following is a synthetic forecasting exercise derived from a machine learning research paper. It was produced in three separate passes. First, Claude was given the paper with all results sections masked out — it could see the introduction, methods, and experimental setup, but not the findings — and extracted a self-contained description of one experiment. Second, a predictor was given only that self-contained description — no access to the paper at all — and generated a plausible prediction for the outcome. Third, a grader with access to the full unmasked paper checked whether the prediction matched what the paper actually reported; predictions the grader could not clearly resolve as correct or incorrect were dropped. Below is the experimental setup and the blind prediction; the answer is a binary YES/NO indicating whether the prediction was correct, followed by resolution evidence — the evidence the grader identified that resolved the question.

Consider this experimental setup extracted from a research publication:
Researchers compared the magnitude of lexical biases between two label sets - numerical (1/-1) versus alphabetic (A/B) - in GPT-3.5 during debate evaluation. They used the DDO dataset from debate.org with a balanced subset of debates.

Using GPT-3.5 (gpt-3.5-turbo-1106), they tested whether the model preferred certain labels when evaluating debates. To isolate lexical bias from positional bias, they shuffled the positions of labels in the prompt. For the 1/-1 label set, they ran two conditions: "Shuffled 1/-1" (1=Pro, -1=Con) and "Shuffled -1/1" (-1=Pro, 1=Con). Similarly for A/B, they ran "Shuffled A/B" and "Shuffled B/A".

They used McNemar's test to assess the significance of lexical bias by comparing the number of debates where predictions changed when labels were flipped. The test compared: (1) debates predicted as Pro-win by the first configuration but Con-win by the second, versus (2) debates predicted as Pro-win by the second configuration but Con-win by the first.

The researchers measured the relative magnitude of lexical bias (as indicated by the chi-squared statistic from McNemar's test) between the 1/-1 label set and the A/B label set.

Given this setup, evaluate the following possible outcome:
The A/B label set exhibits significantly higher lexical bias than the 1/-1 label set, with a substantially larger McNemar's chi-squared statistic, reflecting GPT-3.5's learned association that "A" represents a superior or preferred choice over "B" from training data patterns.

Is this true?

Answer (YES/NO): NO